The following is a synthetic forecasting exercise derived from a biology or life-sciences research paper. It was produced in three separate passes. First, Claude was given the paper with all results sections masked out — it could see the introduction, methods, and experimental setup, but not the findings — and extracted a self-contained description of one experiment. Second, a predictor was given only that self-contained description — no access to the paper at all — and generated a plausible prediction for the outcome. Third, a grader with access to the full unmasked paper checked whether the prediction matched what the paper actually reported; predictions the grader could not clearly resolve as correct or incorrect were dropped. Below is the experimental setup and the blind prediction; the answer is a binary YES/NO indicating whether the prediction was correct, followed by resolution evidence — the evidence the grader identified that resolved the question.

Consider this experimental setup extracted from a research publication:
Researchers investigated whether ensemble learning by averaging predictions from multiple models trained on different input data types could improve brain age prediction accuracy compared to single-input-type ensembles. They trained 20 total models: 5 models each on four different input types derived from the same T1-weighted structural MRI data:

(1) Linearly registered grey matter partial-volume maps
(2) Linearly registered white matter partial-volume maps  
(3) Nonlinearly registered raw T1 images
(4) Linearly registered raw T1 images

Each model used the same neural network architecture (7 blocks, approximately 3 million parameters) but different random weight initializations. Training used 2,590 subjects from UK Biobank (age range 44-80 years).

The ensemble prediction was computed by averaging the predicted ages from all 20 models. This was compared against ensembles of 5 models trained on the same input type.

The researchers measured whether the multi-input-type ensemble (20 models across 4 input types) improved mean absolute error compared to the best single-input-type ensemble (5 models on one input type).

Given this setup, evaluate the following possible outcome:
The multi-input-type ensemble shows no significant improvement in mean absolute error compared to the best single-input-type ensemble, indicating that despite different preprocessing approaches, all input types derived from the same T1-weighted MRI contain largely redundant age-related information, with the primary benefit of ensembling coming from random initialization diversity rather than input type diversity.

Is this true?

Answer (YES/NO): NO